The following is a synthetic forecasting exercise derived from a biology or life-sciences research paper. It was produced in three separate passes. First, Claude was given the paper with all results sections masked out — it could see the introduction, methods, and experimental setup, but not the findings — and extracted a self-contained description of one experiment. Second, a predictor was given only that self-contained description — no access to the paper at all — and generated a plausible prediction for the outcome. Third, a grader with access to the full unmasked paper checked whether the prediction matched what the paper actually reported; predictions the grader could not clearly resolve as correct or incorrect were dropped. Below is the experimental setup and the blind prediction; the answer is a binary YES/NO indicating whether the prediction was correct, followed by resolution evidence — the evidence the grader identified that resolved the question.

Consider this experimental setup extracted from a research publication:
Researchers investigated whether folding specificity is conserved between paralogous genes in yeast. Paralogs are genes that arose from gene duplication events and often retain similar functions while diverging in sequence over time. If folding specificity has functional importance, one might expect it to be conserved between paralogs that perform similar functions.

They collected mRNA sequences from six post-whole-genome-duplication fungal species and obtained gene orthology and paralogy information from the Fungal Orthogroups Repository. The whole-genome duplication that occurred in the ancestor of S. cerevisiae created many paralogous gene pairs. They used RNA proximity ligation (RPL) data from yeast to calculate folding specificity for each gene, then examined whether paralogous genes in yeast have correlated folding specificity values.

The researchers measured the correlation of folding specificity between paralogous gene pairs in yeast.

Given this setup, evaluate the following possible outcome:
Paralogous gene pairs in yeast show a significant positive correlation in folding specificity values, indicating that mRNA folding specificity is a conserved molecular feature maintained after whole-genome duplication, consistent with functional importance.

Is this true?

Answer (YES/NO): YES